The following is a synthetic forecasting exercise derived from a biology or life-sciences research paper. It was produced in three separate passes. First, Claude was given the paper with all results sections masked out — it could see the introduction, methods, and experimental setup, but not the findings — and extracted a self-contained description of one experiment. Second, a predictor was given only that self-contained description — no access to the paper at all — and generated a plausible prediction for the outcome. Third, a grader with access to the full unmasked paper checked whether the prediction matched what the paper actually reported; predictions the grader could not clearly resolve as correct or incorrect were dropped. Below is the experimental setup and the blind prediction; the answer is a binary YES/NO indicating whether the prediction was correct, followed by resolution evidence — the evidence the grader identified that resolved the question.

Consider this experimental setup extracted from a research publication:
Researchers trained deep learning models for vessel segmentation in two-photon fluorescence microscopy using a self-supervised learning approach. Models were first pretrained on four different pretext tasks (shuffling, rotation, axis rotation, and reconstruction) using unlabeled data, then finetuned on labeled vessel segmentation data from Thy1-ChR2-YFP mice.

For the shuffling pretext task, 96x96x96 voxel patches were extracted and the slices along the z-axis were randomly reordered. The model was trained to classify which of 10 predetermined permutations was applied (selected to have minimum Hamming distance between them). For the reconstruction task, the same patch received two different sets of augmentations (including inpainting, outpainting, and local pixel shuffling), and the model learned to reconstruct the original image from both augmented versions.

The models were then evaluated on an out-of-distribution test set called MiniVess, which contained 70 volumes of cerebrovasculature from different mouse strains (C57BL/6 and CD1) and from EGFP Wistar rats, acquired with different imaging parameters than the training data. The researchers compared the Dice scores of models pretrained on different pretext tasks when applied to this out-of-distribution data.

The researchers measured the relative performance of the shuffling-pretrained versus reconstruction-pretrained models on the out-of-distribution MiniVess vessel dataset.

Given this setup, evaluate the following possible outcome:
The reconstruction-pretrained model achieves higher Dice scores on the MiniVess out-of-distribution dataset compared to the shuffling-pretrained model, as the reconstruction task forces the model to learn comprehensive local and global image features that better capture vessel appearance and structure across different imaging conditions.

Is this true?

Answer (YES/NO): YES